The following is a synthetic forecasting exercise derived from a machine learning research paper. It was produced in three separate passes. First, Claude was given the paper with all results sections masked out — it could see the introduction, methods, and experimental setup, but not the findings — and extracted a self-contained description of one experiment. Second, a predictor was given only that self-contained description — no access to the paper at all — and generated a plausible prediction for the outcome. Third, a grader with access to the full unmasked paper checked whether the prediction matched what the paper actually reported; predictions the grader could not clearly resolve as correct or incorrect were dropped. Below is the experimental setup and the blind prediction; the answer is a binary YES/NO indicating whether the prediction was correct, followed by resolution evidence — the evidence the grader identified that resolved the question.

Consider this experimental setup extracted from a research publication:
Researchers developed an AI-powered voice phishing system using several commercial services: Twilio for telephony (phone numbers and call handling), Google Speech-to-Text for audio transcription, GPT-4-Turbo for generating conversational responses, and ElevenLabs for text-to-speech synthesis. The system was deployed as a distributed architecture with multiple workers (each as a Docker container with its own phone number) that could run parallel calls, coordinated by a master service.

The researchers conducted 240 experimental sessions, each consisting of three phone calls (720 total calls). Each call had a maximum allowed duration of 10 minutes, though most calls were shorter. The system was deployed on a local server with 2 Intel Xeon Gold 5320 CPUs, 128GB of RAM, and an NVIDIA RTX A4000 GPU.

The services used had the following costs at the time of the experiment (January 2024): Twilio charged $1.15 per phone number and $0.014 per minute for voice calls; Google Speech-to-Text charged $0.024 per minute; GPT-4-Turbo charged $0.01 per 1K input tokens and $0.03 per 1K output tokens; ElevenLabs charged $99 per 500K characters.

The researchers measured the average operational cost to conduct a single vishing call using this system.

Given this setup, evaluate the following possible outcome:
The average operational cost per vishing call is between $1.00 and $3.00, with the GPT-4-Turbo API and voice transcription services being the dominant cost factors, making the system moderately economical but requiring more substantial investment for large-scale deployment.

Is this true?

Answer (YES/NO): NO